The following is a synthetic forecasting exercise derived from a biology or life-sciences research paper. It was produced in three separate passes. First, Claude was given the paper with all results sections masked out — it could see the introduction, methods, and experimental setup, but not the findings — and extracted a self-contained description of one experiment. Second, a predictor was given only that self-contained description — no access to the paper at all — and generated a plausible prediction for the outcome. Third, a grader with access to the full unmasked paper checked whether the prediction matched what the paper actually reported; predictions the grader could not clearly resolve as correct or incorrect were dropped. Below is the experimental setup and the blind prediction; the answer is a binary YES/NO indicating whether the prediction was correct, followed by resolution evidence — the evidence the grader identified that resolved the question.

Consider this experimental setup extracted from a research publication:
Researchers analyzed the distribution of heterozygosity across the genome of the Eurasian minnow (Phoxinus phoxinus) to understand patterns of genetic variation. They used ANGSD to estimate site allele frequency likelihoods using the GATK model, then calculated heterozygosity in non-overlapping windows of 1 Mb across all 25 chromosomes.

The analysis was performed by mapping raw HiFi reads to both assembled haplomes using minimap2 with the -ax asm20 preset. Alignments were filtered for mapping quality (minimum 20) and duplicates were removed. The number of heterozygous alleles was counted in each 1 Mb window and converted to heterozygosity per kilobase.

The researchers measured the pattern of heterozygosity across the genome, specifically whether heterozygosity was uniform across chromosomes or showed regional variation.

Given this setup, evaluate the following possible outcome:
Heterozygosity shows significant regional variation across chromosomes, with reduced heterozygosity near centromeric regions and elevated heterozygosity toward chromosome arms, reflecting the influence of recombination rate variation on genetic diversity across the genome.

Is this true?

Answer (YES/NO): YES